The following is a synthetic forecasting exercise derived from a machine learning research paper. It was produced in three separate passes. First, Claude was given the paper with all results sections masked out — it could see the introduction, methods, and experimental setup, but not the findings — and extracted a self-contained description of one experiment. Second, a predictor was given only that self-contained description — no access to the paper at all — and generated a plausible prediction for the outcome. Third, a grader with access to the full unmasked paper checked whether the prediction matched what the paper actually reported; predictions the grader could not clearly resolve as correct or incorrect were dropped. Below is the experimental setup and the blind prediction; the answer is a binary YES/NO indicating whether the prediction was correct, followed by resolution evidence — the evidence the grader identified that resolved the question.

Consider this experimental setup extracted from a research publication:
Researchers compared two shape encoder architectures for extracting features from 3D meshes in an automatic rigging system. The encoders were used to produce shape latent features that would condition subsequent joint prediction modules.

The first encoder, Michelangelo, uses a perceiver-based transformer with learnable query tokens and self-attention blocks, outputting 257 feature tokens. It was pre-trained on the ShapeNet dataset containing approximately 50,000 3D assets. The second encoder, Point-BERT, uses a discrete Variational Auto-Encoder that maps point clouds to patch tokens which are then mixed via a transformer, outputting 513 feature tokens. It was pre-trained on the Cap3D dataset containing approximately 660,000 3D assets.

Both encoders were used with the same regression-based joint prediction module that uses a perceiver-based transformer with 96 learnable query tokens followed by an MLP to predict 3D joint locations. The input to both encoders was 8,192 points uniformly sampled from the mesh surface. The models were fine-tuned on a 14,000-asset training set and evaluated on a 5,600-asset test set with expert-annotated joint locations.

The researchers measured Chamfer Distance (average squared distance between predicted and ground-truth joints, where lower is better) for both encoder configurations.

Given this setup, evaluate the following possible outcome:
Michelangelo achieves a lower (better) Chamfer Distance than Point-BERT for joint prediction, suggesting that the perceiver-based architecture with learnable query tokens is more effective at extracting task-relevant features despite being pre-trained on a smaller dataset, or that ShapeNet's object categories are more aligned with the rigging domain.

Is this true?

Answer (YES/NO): NO